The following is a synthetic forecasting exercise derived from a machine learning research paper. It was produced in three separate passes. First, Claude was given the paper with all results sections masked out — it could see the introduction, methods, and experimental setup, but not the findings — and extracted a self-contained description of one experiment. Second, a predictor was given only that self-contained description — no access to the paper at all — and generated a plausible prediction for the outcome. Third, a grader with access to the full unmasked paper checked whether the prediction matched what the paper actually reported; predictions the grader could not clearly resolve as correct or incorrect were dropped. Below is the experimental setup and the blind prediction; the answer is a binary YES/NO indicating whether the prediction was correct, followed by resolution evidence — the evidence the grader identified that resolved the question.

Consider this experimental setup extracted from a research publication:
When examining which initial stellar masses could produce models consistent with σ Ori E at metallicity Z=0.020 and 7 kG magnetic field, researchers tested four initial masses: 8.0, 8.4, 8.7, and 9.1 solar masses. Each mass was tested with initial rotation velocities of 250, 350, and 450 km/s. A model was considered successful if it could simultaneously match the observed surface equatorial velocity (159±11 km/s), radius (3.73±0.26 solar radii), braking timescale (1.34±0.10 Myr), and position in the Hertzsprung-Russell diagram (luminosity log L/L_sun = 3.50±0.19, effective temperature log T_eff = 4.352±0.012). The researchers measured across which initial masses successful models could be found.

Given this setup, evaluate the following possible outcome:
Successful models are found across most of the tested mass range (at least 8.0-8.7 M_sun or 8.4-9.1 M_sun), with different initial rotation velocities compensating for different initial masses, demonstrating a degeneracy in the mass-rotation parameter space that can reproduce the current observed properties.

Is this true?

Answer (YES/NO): YES